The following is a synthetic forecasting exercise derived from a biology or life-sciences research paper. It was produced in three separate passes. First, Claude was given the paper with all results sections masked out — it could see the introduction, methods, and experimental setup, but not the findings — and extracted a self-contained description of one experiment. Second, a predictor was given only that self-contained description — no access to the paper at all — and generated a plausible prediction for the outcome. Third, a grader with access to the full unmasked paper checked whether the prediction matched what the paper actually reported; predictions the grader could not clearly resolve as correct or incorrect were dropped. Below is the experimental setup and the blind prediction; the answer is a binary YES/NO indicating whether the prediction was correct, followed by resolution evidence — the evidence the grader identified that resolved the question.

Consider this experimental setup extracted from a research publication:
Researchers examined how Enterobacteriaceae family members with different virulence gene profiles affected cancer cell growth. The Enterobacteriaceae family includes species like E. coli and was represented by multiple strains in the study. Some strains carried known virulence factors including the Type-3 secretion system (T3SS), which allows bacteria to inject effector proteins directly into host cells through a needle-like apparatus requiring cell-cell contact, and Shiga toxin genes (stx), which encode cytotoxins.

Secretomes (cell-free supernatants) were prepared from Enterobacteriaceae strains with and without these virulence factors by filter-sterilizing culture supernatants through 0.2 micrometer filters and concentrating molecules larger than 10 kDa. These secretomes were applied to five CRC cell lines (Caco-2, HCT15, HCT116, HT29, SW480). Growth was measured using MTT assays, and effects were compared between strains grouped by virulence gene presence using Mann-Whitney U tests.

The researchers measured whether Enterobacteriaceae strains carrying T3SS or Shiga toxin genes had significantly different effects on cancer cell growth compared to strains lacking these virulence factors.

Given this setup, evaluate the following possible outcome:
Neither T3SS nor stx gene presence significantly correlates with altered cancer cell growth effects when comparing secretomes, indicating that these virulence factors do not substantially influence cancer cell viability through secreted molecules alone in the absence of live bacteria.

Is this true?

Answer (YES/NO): NO